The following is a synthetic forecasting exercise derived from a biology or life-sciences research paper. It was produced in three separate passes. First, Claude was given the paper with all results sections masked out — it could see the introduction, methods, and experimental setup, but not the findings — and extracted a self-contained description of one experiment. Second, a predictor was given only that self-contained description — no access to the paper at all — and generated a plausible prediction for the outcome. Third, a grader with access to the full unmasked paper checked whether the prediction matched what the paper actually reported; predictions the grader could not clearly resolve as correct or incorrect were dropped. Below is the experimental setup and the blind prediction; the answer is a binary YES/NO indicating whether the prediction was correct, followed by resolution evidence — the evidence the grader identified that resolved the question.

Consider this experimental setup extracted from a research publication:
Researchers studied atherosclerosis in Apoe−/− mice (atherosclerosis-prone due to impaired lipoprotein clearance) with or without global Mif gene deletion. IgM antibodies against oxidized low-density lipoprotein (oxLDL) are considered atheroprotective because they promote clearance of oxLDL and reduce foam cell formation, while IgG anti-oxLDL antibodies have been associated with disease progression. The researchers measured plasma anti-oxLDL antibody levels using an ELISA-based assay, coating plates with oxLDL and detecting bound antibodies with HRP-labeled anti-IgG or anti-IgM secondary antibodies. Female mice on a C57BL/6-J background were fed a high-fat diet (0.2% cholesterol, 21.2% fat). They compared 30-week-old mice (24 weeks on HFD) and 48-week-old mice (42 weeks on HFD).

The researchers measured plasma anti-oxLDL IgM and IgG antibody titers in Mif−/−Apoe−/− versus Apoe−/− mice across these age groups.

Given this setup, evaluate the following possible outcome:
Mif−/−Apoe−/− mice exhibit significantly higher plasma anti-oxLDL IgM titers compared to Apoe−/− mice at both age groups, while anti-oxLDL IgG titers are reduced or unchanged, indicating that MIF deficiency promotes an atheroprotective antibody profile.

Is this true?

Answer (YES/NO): NO